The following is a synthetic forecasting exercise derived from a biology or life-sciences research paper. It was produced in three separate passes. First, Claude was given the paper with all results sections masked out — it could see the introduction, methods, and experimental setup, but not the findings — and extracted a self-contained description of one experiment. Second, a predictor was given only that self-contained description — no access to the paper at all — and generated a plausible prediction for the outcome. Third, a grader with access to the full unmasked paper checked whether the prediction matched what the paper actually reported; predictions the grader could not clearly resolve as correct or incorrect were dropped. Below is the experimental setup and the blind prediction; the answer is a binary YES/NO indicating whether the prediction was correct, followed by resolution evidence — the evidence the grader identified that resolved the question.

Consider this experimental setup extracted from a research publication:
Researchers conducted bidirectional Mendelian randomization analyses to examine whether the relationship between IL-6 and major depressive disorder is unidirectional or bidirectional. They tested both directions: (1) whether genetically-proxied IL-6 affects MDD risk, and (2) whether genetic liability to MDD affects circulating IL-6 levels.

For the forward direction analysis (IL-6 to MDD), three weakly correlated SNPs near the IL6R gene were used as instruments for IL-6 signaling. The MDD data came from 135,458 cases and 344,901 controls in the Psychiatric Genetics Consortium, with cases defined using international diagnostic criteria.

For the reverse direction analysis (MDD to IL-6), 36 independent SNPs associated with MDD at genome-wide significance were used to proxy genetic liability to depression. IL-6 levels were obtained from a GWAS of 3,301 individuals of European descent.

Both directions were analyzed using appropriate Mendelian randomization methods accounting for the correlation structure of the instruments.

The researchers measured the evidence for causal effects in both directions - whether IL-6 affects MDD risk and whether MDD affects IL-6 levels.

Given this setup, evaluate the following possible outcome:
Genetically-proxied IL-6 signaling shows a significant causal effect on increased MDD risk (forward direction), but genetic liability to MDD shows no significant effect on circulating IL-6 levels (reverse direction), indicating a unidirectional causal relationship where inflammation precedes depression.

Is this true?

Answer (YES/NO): YES